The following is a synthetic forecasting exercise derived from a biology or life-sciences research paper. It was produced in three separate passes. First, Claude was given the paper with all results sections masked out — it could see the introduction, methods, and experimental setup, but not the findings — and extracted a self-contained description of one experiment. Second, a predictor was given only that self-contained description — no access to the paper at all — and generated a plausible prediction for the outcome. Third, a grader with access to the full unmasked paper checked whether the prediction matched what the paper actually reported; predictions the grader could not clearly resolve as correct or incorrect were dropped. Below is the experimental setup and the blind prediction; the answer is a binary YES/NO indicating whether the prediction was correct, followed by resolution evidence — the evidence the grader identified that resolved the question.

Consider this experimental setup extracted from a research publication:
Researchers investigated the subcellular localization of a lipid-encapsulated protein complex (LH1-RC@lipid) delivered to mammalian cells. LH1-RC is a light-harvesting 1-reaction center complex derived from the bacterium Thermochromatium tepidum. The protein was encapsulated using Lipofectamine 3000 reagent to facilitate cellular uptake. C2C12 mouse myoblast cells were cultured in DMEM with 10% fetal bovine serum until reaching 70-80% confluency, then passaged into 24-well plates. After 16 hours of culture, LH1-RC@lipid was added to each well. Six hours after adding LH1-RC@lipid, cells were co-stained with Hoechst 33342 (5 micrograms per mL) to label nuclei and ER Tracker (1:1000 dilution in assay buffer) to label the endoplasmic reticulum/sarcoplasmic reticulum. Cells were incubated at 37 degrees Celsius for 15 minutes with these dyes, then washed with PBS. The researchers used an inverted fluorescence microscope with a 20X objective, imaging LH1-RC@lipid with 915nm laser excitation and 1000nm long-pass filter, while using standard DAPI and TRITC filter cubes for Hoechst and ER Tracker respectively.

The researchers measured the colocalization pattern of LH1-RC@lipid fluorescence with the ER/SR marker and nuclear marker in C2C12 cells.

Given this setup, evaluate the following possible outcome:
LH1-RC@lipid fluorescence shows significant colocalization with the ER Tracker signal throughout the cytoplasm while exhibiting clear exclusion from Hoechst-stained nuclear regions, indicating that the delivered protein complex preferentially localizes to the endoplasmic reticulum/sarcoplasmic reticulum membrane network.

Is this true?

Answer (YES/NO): YES